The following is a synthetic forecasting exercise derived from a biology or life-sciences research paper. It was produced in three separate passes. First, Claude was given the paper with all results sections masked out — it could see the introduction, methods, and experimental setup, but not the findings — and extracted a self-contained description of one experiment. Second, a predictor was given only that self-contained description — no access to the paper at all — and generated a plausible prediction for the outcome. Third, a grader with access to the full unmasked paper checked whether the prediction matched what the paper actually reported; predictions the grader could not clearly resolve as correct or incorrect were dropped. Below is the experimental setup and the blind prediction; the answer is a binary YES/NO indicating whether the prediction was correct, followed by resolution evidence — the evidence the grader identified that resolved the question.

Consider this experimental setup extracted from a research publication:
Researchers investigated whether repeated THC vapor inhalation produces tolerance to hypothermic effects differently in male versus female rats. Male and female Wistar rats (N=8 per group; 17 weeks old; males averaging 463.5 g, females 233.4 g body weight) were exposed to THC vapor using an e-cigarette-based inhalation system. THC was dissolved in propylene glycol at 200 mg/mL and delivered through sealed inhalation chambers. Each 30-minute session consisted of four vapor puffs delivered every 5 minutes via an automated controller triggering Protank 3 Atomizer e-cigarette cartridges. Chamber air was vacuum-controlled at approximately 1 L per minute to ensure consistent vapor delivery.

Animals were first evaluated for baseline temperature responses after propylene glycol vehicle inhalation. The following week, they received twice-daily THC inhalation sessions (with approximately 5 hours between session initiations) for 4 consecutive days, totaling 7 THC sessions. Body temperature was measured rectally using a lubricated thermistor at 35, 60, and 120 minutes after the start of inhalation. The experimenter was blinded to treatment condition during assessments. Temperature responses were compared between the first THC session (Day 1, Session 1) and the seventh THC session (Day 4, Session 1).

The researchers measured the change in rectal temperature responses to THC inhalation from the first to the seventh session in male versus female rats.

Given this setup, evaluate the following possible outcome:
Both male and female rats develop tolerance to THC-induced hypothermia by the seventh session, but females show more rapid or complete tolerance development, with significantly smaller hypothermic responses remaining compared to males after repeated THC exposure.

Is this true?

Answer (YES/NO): NO